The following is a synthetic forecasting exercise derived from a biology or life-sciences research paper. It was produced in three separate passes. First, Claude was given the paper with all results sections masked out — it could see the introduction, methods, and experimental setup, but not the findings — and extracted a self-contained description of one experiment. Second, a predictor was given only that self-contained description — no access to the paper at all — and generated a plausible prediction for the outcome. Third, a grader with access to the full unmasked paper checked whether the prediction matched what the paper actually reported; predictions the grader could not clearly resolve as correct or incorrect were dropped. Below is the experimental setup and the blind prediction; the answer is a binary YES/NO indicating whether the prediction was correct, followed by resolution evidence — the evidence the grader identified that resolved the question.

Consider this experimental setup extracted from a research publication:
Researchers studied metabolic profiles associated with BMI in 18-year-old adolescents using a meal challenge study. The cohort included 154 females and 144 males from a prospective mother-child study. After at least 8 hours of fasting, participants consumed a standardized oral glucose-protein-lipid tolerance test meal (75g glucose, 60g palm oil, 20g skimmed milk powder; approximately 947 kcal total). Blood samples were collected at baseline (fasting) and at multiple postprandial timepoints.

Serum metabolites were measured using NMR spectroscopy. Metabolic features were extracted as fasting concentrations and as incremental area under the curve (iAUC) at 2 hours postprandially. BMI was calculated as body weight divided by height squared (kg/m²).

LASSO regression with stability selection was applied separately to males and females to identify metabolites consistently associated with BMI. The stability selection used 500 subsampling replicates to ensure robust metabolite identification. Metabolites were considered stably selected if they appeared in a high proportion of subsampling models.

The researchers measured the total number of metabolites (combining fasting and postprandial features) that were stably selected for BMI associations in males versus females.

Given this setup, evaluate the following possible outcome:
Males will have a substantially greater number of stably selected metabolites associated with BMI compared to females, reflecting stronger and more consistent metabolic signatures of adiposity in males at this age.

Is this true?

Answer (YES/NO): NO